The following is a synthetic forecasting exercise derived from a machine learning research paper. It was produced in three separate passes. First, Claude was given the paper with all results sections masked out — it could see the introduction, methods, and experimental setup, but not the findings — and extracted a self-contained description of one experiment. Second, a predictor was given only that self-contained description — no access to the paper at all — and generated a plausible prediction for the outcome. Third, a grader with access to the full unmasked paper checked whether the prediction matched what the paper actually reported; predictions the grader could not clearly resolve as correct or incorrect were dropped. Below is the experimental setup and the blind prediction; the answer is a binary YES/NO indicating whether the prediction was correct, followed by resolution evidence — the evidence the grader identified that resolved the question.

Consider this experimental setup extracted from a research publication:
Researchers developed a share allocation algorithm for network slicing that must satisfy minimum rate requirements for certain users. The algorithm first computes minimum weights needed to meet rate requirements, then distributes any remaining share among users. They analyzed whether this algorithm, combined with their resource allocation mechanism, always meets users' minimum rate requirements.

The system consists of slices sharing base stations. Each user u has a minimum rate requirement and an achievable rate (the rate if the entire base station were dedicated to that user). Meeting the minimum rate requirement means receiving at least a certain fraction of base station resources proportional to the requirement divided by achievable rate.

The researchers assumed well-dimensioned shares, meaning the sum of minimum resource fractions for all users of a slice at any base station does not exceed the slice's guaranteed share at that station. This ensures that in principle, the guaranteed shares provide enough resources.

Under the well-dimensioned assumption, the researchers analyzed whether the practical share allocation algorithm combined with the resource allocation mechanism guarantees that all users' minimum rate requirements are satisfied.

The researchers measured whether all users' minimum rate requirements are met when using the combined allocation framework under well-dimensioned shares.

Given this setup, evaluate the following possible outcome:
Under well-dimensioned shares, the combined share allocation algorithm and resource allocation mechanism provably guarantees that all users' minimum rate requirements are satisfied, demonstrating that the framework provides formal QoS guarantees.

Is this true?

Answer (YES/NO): YES